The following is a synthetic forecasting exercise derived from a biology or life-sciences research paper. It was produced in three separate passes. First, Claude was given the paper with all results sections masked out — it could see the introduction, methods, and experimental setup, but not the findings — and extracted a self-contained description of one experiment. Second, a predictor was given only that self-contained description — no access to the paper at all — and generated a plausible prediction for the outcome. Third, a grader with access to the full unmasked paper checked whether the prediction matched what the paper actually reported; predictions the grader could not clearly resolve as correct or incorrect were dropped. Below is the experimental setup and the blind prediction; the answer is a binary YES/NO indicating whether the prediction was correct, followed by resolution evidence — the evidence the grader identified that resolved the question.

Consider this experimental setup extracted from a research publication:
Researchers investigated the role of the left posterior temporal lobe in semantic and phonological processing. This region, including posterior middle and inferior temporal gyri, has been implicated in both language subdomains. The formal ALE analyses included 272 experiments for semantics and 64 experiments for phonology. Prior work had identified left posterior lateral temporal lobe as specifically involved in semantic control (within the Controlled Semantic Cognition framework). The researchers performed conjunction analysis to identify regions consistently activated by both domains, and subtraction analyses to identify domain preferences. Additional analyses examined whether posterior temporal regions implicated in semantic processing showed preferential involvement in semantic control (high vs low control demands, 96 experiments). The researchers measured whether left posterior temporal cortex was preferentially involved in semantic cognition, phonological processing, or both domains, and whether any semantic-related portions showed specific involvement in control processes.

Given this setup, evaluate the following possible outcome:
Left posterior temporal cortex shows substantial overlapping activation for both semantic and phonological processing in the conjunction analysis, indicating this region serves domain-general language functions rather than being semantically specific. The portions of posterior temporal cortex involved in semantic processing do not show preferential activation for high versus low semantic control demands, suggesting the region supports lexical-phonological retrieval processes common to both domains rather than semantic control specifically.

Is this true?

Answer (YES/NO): NO